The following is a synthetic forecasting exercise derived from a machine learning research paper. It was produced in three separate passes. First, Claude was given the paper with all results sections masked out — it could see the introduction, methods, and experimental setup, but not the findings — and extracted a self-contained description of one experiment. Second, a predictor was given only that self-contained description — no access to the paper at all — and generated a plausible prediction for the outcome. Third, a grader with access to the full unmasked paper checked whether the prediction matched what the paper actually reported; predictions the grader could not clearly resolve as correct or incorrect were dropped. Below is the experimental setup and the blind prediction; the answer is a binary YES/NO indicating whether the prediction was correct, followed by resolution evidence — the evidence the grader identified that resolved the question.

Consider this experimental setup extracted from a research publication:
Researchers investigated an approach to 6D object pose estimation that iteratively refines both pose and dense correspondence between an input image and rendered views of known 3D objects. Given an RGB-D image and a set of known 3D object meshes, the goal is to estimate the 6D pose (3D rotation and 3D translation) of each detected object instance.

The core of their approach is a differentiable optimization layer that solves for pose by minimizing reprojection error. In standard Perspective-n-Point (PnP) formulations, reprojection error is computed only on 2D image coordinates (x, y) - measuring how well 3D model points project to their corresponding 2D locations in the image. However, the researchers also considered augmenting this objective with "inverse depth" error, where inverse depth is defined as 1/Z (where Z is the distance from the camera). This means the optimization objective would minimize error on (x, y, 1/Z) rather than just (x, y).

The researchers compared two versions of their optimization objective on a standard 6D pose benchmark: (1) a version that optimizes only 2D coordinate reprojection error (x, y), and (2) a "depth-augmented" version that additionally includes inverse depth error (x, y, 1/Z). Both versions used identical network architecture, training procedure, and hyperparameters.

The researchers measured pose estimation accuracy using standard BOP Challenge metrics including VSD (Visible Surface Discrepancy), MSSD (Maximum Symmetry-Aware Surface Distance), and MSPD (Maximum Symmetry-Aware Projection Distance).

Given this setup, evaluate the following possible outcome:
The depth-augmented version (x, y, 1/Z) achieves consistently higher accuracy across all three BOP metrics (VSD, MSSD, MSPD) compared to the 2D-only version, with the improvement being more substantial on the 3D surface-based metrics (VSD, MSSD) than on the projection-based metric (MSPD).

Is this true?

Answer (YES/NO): NO